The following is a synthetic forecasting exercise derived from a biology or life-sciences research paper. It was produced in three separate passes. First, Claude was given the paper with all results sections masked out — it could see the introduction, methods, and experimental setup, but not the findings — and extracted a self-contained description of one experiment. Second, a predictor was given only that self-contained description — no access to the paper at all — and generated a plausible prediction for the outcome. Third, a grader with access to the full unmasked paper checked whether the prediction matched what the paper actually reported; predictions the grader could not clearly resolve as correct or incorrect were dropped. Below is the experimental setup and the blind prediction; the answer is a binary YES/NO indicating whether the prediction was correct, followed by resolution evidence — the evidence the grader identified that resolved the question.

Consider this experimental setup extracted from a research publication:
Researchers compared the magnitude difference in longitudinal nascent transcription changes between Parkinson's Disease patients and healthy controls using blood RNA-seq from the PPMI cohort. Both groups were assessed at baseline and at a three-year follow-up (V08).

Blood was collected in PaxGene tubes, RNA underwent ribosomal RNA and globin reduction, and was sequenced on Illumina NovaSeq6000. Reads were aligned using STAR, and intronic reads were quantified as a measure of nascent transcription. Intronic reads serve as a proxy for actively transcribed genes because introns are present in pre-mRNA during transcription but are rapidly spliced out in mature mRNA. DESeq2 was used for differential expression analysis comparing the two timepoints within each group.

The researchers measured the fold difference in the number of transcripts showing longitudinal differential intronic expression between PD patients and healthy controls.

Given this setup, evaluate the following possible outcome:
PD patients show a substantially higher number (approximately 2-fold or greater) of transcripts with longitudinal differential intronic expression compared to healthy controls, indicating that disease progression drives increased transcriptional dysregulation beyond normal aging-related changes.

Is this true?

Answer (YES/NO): YES